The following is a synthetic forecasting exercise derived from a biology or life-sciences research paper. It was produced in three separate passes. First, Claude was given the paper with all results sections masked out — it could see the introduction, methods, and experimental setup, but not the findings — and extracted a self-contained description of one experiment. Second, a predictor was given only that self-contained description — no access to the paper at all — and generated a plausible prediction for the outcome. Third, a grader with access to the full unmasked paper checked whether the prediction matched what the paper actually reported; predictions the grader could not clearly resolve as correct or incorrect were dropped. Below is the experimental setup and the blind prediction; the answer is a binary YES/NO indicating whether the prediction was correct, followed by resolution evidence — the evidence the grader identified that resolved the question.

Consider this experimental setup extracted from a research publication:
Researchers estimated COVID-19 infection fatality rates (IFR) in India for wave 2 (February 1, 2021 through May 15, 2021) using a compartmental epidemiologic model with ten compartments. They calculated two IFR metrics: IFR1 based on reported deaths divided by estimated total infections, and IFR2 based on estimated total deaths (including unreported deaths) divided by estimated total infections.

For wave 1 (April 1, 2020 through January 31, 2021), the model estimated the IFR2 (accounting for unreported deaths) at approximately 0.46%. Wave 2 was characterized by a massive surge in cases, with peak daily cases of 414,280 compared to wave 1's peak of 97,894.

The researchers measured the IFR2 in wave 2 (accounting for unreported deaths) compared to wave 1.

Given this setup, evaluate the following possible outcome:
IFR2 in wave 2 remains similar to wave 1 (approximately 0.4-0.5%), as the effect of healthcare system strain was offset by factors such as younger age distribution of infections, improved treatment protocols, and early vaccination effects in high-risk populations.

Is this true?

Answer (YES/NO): NO